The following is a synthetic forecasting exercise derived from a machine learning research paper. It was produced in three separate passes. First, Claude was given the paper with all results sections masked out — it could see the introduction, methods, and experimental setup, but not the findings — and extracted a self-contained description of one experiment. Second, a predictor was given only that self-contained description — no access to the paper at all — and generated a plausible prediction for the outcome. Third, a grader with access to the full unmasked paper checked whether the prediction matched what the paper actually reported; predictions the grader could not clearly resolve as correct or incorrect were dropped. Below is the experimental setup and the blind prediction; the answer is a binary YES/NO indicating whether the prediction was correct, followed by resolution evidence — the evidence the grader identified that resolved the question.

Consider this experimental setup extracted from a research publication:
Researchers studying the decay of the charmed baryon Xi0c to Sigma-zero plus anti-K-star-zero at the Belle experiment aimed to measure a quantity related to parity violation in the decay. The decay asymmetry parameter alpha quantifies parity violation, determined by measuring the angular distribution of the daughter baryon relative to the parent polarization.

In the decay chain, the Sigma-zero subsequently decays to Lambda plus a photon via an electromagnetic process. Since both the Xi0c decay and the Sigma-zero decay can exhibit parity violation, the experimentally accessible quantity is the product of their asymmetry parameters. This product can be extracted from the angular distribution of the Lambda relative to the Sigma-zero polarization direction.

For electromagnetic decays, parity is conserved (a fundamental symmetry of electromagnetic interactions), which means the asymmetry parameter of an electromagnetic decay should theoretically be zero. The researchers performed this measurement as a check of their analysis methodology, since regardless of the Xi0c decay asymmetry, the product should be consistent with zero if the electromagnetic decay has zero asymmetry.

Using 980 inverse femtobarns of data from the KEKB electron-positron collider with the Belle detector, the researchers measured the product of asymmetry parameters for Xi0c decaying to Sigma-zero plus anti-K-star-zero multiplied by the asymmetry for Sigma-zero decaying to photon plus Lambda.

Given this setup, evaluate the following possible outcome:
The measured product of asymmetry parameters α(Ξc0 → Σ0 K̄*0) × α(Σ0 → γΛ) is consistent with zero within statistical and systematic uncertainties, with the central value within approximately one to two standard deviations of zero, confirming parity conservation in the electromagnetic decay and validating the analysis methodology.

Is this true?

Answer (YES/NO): YES